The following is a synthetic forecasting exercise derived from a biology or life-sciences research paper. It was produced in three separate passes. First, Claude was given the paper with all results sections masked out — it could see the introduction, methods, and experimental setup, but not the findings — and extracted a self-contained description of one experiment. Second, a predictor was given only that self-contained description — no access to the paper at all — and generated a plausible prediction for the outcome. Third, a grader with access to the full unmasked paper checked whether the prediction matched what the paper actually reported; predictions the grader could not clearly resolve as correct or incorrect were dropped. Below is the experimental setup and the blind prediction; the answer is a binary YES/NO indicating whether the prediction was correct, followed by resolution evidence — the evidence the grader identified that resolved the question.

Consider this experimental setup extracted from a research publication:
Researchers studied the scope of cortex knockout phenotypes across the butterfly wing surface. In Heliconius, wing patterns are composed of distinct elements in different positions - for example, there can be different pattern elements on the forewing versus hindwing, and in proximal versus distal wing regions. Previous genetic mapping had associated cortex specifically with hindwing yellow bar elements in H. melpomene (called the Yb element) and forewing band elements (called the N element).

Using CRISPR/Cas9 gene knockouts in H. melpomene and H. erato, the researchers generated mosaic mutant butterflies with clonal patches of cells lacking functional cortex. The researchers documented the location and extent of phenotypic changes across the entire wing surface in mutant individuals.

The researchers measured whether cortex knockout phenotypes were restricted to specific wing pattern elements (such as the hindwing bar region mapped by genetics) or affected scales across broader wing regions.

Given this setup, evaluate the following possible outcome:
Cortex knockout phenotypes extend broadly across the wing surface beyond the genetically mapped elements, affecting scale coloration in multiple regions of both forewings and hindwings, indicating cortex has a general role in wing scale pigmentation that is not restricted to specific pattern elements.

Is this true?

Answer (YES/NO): YES